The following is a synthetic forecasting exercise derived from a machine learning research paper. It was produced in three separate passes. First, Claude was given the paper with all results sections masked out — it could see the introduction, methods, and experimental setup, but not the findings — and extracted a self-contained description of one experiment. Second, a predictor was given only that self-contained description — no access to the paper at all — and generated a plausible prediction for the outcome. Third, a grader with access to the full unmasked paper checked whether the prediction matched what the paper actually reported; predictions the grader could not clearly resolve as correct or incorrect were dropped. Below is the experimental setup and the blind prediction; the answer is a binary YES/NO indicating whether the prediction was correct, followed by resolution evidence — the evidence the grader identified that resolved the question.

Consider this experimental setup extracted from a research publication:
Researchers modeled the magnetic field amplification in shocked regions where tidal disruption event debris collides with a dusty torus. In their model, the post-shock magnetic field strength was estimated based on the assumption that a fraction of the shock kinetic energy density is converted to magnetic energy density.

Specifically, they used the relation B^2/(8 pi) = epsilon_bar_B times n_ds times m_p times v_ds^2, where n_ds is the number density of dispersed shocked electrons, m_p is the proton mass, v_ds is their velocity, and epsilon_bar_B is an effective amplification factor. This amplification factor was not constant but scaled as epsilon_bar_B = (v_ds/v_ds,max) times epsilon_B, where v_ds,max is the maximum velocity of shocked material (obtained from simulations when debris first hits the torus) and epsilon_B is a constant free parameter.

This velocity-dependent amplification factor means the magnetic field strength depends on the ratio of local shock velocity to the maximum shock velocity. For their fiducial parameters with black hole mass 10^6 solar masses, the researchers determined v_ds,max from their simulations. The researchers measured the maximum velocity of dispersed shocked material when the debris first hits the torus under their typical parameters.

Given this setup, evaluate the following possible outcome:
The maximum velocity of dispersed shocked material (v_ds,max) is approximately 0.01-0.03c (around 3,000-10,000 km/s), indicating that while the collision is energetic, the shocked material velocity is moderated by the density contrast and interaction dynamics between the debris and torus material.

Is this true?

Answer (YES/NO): YES